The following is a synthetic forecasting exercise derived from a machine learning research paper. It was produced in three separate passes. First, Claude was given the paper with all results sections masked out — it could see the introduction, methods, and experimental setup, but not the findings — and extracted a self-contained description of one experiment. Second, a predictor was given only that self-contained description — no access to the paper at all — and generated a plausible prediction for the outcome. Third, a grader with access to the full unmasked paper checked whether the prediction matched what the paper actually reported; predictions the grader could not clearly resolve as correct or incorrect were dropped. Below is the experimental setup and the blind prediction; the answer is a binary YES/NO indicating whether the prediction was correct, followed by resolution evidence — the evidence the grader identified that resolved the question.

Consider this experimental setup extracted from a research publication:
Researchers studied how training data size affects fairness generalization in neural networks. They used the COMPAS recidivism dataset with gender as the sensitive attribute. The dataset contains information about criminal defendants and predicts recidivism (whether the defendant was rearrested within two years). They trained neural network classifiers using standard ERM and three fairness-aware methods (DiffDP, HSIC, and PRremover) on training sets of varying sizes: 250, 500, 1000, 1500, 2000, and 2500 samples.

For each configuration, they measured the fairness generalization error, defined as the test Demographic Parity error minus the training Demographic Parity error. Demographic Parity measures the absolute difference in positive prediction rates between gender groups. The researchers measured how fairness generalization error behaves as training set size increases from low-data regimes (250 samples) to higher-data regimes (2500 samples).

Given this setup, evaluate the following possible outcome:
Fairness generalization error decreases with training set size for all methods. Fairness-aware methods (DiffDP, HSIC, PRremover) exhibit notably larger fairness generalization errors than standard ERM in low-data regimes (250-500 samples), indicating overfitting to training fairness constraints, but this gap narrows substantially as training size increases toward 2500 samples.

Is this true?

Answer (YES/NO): NO